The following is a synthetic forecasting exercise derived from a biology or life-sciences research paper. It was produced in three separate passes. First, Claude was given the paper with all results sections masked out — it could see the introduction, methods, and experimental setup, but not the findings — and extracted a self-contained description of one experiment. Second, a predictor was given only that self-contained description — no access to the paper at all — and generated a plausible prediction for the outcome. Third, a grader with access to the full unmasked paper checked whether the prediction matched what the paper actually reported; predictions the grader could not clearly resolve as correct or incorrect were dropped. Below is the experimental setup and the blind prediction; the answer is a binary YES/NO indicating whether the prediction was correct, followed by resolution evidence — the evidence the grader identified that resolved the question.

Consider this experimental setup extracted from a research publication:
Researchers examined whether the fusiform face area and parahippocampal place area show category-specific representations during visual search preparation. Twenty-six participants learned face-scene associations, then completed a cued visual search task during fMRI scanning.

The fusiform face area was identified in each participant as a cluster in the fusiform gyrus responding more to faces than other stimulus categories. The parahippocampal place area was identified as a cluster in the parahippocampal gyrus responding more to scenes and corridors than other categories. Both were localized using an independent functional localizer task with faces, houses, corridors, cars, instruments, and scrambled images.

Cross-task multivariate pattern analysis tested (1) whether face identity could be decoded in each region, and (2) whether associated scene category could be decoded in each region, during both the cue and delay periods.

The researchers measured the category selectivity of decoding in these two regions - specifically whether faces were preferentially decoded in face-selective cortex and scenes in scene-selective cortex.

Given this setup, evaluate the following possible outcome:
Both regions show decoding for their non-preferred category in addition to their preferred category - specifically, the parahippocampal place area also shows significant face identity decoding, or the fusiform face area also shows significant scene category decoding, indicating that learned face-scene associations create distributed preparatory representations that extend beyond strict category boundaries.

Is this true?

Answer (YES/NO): NO